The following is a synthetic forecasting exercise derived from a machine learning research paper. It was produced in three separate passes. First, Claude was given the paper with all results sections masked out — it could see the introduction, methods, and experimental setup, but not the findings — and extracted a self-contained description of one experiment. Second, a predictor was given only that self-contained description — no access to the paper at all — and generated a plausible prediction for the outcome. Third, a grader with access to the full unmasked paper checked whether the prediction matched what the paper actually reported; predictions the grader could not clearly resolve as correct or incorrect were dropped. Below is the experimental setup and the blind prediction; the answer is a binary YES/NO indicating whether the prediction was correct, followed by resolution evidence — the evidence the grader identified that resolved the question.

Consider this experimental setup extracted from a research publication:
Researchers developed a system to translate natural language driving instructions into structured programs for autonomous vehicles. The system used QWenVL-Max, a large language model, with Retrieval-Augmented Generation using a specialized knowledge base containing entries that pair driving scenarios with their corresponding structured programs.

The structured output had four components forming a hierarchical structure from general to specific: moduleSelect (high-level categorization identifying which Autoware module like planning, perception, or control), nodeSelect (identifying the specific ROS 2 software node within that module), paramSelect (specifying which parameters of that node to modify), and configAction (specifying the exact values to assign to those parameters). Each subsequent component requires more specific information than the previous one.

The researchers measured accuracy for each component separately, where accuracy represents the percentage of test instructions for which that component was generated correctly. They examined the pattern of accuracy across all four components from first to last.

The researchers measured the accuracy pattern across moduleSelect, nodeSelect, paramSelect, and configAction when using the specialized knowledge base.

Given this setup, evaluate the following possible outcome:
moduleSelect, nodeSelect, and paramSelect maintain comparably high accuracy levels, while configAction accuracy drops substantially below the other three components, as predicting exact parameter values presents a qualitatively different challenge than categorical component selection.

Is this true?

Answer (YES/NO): YES